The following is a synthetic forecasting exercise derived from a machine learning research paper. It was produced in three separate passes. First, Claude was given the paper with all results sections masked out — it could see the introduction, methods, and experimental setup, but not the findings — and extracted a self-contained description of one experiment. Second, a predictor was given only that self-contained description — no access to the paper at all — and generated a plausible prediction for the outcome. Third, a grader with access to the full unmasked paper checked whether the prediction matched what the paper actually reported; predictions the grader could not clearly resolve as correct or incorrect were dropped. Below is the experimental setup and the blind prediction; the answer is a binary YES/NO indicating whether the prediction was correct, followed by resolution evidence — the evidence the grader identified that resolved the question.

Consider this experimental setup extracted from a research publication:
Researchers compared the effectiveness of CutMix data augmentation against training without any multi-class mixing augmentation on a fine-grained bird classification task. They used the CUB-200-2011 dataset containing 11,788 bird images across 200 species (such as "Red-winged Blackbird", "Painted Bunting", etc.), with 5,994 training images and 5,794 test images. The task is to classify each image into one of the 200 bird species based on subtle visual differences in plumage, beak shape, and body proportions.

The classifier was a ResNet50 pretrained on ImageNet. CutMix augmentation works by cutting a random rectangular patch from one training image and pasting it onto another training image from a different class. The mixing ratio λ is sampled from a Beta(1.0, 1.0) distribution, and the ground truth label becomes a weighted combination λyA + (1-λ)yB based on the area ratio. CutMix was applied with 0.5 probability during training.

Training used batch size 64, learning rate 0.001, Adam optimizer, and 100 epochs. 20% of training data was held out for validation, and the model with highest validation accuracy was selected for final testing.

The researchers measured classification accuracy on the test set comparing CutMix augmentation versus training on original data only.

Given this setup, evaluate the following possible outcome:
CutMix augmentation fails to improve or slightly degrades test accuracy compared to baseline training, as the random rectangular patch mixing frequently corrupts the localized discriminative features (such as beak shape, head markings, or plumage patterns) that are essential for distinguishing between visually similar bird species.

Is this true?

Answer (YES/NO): YES